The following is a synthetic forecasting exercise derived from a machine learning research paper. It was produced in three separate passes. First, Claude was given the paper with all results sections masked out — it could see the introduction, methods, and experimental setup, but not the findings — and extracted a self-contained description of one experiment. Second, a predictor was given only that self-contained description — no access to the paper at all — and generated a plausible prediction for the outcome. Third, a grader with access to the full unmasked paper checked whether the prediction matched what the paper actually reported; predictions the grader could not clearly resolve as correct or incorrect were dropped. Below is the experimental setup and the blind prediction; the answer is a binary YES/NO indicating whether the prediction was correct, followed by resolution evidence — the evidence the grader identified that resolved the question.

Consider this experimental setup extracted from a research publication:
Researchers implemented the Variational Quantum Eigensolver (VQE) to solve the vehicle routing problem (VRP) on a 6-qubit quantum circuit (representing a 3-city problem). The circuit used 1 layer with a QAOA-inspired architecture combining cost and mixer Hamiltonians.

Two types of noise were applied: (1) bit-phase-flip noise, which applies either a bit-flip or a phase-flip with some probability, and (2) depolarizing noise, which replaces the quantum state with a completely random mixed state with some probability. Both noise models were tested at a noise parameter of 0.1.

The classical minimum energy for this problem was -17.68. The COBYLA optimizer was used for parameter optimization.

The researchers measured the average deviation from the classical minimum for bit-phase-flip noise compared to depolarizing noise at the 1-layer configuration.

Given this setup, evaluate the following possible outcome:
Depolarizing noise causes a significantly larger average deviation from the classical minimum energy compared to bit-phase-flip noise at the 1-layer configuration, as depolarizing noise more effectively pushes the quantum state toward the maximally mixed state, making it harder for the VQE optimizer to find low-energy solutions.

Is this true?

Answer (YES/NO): NO